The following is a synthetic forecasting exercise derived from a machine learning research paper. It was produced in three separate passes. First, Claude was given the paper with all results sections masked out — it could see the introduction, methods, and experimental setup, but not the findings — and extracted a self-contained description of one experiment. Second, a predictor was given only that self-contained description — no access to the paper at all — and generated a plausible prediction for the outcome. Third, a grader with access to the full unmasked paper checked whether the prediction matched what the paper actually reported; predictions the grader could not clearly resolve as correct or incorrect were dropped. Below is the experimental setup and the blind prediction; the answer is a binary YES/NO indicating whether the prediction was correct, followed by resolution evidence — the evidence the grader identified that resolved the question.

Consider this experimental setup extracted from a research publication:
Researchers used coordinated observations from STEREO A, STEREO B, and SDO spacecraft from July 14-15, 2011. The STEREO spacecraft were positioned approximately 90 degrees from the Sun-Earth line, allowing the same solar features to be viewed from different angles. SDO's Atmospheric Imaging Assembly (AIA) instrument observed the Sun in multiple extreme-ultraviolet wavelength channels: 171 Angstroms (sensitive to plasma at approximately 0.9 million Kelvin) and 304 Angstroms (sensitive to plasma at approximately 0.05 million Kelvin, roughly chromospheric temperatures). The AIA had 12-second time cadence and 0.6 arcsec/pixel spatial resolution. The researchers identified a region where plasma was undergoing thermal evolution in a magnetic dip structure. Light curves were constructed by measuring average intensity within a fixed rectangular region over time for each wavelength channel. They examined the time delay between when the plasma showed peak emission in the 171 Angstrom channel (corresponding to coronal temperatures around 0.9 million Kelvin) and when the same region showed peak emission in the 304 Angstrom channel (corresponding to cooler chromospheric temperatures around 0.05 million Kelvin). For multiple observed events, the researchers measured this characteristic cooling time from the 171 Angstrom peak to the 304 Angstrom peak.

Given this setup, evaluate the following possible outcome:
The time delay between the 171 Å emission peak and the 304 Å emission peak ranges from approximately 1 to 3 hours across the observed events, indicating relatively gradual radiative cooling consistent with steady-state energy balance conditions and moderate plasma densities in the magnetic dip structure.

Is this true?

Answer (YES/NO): YES